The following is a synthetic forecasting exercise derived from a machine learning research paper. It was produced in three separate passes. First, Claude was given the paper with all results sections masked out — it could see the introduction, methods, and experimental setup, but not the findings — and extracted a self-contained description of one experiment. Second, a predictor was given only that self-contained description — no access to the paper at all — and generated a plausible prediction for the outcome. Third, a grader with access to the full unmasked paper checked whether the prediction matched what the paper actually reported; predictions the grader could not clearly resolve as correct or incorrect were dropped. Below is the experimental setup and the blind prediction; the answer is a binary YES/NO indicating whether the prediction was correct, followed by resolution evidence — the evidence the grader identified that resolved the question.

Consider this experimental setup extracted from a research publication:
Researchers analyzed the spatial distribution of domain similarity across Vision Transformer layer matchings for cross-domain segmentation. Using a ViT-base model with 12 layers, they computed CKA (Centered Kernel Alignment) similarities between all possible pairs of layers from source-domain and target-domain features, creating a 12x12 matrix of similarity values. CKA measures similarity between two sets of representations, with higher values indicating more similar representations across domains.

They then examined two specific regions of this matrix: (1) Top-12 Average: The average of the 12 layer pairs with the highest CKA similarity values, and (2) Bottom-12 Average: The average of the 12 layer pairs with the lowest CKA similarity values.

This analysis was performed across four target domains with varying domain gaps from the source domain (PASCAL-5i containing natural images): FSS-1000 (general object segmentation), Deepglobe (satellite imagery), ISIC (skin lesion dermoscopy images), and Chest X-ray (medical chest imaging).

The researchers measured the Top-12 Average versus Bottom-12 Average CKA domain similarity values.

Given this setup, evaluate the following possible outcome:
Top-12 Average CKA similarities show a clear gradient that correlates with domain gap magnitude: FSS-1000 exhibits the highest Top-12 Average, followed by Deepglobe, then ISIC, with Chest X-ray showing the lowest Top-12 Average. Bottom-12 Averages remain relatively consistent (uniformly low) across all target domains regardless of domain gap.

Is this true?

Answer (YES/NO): NO